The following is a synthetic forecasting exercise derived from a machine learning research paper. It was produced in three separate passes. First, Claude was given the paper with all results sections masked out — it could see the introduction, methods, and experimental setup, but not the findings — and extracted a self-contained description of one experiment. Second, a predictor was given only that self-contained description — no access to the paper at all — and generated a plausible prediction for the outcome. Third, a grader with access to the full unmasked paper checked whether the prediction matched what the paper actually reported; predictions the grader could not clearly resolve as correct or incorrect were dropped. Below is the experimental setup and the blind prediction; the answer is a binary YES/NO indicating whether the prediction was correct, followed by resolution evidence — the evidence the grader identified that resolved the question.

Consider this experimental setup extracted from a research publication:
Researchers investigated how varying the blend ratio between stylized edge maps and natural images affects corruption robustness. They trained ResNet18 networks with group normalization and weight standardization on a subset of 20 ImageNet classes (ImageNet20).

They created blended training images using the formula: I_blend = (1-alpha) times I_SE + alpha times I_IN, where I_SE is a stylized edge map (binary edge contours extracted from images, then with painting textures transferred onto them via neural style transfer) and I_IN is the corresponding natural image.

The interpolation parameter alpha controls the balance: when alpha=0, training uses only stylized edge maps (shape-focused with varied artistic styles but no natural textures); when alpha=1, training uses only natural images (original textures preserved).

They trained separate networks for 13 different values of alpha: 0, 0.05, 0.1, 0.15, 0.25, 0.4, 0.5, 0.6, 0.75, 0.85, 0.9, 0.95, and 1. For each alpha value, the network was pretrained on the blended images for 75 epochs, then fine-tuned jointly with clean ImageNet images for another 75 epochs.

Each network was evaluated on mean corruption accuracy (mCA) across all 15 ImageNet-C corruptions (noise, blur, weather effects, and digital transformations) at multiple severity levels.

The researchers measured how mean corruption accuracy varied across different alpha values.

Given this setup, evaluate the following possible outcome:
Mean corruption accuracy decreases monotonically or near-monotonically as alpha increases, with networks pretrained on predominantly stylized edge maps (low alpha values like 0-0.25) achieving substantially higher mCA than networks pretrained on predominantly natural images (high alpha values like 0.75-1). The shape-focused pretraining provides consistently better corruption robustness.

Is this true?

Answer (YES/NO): NO